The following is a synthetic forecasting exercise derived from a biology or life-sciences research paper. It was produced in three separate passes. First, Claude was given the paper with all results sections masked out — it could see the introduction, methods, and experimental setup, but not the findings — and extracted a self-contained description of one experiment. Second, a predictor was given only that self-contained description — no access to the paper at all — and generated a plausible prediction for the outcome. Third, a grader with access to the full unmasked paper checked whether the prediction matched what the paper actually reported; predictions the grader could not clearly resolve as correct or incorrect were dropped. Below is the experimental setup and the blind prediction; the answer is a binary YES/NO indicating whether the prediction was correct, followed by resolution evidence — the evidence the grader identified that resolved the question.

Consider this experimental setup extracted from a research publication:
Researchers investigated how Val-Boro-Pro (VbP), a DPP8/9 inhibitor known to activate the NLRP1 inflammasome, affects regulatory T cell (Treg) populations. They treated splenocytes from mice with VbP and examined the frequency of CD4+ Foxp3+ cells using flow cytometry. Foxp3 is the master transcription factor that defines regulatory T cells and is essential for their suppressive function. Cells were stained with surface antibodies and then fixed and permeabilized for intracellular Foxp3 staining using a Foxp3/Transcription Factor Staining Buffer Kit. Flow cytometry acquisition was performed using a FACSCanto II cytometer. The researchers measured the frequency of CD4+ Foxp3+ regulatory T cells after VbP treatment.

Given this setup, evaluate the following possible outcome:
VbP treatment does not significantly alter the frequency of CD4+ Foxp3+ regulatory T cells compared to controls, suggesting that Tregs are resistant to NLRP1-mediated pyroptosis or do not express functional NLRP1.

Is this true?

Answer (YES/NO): NO